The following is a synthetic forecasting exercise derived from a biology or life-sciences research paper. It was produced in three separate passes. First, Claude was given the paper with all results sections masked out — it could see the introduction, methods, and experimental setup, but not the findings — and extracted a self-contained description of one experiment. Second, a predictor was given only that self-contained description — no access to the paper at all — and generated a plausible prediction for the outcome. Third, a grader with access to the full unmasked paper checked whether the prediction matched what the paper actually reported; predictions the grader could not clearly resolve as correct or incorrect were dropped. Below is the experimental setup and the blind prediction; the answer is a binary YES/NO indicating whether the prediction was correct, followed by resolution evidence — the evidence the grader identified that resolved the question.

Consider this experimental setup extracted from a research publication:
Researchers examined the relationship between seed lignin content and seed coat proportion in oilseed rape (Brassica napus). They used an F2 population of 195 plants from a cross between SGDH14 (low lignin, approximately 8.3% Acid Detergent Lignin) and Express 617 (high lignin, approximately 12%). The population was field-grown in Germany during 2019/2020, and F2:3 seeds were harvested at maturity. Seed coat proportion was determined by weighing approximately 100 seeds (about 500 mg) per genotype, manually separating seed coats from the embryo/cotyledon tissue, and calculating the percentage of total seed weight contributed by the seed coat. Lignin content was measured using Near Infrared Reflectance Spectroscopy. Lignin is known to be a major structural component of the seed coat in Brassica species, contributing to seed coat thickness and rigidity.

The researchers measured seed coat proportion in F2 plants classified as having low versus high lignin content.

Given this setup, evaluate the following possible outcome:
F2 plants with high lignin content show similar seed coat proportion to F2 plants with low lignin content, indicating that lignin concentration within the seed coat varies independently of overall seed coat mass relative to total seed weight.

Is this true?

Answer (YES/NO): NO